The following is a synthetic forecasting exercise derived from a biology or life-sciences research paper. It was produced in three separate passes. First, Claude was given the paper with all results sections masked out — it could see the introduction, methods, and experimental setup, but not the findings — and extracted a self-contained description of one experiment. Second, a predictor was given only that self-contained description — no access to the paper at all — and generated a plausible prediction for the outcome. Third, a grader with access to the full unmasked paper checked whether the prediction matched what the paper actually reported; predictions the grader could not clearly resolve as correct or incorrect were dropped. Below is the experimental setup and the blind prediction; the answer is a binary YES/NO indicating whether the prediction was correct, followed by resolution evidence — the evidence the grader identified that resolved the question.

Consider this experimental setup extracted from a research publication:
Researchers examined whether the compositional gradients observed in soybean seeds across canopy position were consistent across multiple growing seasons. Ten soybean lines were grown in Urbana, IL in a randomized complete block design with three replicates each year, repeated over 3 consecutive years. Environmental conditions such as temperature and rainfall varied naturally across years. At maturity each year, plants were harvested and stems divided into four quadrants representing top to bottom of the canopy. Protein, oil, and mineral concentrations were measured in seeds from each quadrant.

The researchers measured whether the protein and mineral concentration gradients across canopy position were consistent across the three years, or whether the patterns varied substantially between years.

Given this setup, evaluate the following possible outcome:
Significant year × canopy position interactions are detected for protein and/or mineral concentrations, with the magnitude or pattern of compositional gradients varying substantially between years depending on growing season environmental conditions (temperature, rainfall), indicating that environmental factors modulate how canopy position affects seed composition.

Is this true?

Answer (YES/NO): NO